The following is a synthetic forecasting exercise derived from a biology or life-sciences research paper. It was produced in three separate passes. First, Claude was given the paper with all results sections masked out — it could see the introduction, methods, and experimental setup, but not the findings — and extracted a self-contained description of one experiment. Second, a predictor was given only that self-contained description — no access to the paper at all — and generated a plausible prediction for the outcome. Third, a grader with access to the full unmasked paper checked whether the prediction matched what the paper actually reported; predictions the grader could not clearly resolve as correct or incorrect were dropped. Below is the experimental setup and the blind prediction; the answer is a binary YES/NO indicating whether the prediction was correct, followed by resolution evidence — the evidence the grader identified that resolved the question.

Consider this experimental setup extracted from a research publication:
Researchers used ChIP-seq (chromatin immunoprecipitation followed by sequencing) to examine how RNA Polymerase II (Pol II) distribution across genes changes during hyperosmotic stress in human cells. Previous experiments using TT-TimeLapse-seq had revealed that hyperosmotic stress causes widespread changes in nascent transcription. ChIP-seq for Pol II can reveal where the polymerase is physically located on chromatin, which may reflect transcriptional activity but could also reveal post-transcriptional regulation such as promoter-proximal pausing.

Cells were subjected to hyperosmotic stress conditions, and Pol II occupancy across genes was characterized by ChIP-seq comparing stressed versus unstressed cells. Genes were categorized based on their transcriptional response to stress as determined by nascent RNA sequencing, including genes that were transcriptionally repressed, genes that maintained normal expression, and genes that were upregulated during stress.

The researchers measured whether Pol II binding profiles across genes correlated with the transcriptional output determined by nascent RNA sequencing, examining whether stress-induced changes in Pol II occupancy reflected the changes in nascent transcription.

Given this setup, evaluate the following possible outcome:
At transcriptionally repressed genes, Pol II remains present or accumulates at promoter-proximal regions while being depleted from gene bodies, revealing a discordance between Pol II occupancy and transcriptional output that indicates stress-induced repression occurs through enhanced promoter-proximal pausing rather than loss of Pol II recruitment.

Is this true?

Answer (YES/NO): NO